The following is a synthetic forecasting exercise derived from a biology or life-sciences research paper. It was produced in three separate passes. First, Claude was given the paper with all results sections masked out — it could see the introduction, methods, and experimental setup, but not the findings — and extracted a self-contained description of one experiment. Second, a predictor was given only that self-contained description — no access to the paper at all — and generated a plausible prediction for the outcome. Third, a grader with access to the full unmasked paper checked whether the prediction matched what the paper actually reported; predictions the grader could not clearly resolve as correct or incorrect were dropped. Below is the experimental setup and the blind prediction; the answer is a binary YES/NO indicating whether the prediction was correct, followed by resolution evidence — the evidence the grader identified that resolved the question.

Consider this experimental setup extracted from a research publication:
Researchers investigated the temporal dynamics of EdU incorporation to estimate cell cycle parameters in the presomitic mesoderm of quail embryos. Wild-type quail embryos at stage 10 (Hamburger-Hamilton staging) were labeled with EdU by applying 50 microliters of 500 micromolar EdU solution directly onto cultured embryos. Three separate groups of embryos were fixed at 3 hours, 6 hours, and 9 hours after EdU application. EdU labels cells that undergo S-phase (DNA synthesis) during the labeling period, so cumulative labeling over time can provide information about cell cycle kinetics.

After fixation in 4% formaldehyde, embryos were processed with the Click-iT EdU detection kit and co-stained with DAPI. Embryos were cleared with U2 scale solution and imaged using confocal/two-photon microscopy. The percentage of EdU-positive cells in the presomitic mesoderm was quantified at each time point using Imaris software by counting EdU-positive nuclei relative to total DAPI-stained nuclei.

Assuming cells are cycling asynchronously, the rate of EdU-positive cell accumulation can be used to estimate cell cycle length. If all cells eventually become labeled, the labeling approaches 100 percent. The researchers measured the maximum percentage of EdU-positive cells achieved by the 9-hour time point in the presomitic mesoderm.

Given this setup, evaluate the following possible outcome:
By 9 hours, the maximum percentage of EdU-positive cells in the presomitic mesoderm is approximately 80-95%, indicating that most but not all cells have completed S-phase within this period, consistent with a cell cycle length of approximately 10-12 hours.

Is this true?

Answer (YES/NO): NO